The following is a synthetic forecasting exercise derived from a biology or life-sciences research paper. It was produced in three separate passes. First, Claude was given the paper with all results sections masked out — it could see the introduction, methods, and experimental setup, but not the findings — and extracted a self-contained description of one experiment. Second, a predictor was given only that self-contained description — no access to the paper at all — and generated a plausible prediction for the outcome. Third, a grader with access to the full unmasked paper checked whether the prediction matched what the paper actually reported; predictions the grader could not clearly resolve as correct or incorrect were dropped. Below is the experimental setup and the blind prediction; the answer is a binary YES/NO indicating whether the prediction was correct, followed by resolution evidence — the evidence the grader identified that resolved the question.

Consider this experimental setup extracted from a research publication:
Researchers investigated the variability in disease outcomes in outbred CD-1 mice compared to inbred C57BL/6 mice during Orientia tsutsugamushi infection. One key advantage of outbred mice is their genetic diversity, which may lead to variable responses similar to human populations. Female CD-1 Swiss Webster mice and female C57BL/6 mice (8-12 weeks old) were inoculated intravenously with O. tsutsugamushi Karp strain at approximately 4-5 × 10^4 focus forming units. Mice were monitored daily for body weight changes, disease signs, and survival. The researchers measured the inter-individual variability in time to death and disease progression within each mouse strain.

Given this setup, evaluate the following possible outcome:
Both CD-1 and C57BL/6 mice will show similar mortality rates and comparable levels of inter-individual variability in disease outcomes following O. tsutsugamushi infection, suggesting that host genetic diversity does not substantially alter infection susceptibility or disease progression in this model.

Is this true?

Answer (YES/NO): NO